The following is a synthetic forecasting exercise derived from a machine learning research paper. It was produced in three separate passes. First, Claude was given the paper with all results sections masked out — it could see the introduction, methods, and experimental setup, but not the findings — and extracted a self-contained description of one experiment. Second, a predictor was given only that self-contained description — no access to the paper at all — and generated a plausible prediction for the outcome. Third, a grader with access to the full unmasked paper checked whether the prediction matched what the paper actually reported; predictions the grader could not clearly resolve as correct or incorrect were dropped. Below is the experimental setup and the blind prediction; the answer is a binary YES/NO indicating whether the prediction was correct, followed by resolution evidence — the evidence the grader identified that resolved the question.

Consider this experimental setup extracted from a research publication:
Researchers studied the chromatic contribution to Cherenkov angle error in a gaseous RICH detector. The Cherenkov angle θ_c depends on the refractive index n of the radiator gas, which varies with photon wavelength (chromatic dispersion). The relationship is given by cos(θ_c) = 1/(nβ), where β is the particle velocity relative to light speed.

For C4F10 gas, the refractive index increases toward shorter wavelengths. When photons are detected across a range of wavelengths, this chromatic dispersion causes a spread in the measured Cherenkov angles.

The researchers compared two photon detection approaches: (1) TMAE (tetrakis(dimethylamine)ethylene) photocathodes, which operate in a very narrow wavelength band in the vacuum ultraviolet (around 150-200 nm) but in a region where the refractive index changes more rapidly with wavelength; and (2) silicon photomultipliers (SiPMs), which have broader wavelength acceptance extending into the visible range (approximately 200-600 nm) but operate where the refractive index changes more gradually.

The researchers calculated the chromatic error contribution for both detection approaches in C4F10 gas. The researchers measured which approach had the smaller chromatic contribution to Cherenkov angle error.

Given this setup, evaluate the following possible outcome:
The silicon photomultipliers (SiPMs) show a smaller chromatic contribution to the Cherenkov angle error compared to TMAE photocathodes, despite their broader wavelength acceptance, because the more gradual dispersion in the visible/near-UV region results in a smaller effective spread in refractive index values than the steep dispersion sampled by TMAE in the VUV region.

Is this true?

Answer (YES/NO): NO